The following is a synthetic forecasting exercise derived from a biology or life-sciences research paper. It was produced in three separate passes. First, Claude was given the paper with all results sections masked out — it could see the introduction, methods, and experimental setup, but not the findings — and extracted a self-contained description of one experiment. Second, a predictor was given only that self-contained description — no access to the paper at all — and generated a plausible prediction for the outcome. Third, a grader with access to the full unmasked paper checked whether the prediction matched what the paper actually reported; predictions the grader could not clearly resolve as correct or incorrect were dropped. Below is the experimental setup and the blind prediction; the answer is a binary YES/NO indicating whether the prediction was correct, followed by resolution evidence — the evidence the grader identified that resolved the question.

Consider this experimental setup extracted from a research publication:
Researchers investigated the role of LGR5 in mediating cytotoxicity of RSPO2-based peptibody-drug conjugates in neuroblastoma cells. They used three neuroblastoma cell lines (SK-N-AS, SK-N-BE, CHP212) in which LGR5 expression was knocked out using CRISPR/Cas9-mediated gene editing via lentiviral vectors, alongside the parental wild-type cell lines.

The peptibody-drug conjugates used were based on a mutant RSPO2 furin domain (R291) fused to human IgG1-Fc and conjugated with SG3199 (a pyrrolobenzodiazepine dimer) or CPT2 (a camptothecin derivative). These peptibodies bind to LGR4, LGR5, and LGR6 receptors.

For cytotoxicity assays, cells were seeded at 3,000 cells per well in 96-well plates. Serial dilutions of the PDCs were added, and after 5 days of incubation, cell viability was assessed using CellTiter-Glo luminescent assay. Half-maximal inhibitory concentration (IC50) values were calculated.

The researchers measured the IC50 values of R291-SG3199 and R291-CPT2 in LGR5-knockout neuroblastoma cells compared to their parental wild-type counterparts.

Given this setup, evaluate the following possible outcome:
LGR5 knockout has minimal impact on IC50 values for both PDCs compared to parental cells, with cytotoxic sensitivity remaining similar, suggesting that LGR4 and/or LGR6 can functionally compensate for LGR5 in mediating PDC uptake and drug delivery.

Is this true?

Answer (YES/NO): NO